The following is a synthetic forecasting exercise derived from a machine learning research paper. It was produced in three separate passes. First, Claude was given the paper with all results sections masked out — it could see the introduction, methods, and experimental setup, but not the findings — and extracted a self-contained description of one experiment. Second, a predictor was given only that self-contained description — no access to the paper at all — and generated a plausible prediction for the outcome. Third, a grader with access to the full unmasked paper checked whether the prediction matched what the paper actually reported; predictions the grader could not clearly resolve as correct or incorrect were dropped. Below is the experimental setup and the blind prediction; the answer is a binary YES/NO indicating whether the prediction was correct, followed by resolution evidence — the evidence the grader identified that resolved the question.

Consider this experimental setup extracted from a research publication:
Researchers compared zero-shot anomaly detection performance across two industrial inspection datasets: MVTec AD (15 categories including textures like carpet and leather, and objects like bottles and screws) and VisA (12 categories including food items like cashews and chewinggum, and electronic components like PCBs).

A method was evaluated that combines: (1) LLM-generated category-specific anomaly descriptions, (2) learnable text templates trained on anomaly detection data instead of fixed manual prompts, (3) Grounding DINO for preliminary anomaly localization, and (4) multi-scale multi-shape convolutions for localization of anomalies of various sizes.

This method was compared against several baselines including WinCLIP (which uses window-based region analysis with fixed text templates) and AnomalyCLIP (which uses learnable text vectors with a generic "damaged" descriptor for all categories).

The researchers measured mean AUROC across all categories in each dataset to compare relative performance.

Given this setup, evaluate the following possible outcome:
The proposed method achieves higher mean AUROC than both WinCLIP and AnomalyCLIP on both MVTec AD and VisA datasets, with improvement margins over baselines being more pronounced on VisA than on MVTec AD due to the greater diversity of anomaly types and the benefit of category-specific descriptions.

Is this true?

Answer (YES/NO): NO